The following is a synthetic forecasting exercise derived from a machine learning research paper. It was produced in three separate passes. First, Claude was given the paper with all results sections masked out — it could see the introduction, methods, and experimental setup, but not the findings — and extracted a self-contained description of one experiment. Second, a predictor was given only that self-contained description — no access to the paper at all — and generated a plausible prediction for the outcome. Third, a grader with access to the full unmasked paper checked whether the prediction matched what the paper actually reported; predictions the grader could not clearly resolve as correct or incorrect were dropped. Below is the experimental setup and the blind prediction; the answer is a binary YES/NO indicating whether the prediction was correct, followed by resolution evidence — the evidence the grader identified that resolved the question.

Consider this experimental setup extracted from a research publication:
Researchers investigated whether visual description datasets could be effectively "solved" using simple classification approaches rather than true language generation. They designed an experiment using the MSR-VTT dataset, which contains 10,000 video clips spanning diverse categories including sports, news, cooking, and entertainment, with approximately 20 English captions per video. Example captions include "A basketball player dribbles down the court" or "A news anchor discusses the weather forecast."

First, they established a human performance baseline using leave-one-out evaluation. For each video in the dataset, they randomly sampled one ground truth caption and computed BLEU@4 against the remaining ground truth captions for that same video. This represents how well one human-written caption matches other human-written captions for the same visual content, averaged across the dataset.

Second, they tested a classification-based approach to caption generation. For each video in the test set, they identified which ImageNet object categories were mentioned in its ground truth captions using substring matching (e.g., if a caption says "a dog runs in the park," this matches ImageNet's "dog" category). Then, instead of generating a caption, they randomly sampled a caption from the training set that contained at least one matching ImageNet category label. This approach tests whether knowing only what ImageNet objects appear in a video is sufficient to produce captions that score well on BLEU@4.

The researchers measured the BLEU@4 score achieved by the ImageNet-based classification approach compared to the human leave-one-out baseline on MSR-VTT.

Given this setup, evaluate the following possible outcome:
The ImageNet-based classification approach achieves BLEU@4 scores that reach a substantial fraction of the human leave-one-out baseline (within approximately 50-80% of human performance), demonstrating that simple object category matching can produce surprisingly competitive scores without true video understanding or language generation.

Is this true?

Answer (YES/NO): NO